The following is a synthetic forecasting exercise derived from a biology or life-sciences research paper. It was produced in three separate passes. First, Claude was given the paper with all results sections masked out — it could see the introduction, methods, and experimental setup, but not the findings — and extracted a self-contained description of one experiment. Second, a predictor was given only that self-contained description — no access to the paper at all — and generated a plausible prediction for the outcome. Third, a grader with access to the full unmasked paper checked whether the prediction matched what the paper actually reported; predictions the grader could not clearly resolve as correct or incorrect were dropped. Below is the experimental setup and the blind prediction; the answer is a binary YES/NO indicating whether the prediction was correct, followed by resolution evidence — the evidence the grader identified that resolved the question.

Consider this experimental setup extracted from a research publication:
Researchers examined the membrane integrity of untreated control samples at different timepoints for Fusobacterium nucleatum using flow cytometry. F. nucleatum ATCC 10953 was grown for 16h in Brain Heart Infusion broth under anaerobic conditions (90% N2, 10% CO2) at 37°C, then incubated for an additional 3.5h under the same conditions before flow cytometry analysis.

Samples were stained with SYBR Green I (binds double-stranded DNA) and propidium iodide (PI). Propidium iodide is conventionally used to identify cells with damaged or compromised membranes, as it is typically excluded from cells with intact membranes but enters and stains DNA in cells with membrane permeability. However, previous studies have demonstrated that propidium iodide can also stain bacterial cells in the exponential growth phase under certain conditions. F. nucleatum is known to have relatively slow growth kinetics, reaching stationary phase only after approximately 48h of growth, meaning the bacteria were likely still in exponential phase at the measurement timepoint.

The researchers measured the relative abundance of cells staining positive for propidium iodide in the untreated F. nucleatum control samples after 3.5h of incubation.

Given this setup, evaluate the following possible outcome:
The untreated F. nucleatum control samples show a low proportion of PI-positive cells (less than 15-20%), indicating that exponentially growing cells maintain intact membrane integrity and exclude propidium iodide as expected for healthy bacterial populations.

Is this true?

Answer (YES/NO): NO